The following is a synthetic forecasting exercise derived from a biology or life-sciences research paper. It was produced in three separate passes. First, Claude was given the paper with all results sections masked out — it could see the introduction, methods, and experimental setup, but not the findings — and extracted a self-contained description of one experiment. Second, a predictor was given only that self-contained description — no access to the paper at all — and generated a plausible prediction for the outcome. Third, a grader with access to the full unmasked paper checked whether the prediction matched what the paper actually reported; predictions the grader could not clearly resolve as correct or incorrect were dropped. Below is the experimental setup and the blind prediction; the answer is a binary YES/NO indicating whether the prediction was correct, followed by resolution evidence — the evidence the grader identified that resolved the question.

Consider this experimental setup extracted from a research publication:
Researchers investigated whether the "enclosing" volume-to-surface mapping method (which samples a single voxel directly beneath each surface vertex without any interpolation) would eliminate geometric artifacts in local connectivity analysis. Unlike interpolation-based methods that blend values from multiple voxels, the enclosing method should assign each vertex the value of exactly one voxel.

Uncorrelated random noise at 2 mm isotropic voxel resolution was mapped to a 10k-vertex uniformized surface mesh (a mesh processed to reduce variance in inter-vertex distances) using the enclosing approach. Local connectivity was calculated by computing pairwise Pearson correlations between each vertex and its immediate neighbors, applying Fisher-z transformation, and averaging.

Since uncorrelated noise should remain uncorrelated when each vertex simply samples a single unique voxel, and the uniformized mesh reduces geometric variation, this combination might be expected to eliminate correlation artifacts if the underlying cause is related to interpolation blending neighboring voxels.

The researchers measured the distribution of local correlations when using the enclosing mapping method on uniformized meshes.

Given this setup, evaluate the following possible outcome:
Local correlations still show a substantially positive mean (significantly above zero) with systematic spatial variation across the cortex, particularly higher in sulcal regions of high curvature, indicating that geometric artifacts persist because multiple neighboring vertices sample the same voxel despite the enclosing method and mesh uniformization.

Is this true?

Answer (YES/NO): NO